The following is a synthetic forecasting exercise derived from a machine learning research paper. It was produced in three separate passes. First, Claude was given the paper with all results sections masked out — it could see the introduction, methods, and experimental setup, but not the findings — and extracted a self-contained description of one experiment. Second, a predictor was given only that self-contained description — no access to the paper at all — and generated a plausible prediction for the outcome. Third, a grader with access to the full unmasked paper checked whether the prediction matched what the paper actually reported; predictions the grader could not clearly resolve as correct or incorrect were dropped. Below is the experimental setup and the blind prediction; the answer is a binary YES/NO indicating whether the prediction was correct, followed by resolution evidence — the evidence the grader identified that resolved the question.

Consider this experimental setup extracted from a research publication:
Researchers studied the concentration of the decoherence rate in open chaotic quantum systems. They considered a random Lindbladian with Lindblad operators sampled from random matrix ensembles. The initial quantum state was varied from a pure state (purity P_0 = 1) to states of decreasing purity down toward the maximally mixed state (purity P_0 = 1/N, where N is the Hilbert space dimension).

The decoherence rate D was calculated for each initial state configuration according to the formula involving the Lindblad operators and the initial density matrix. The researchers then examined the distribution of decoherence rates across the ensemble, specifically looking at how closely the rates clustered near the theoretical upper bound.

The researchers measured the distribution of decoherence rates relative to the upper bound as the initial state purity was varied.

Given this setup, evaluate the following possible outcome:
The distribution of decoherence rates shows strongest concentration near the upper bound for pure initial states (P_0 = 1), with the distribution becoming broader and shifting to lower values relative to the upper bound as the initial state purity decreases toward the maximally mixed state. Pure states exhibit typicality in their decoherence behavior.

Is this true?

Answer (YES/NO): NO